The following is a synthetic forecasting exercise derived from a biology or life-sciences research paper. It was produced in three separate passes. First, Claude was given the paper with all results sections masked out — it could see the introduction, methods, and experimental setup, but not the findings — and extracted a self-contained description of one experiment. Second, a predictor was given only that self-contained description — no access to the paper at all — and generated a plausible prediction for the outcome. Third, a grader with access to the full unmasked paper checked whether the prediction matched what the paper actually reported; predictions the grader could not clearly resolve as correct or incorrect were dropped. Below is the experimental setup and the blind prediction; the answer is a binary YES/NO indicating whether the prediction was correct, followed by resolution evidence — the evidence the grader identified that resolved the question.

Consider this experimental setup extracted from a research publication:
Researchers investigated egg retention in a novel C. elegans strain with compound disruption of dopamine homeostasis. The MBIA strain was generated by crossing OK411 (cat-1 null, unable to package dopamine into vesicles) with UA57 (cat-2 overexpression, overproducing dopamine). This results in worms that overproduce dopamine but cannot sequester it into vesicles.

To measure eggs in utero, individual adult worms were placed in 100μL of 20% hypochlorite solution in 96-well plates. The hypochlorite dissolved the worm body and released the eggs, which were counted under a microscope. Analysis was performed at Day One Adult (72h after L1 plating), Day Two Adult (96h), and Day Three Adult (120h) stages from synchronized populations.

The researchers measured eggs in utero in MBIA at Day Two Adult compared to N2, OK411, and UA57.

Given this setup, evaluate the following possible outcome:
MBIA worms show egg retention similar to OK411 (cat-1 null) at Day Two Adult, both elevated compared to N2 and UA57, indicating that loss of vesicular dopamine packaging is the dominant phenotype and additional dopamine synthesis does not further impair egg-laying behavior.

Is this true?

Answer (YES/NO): NO